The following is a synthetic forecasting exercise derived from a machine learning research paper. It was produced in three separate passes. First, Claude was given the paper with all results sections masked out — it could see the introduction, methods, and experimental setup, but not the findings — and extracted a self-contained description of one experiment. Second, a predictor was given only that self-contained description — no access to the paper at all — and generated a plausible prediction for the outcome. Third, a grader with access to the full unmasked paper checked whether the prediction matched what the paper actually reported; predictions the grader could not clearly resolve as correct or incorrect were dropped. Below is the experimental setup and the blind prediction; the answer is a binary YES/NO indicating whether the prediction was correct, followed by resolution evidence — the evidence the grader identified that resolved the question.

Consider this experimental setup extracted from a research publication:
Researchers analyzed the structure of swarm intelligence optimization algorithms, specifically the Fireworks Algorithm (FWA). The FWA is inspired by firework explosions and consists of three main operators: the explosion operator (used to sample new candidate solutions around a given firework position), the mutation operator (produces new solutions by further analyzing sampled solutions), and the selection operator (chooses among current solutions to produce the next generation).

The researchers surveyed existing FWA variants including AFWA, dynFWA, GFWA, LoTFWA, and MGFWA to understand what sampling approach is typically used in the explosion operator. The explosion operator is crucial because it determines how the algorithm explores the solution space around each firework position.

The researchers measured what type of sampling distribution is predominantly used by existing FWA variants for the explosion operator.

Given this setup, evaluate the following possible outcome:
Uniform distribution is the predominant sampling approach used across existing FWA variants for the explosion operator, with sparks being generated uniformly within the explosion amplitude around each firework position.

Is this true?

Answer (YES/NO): YES